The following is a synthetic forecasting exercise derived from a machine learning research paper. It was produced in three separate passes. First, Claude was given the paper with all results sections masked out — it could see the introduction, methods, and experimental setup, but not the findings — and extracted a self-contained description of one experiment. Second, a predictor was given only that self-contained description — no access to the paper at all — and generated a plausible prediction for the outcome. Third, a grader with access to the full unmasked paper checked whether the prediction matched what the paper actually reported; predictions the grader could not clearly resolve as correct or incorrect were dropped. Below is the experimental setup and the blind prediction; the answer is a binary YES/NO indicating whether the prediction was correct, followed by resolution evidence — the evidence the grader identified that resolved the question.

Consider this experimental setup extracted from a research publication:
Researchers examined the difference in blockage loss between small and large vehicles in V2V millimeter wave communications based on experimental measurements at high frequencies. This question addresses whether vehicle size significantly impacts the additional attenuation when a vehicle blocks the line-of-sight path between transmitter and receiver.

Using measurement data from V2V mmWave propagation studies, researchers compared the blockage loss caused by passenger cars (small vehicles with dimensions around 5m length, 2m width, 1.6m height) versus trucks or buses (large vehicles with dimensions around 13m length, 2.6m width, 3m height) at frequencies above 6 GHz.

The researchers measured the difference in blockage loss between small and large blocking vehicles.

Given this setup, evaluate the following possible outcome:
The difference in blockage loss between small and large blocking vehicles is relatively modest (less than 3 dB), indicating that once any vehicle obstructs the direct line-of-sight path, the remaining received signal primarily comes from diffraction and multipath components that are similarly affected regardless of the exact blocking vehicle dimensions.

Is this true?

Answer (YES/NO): NO